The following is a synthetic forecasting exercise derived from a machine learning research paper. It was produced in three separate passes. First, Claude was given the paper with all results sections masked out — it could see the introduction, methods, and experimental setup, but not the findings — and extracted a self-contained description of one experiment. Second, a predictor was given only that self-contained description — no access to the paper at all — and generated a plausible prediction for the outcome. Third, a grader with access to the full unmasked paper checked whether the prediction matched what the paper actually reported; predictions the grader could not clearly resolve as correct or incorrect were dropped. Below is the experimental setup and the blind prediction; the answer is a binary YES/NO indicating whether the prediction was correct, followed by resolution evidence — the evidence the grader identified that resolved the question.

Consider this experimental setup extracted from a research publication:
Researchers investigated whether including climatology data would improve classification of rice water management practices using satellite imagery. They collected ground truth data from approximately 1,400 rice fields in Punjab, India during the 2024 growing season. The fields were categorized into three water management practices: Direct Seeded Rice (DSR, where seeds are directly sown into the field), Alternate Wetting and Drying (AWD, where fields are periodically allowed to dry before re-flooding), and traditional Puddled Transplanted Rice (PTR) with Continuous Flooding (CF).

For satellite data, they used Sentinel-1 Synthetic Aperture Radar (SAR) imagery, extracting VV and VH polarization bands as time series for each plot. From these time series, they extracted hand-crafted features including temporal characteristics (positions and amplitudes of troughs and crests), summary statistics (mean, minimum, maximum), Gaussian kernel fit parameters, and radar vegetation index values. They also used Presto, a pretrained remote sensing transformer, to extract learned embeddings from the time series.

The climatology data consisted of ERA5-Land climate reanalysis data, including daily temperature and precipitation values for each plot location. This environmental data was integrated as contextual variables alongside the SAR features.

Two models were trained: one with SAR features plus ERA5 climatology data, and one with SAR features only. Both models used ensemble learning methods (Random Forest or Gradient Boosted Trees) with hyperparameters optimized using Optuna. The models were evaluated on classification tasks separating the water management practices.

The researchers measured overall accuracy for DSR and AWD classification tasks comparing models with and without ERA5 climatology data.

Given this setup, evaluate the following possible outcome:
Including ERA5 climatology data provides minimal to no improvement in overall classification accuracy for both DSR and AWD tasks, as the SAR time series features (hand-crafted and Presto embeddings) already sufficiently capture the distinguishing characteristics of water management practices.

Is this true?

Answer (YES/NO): YES